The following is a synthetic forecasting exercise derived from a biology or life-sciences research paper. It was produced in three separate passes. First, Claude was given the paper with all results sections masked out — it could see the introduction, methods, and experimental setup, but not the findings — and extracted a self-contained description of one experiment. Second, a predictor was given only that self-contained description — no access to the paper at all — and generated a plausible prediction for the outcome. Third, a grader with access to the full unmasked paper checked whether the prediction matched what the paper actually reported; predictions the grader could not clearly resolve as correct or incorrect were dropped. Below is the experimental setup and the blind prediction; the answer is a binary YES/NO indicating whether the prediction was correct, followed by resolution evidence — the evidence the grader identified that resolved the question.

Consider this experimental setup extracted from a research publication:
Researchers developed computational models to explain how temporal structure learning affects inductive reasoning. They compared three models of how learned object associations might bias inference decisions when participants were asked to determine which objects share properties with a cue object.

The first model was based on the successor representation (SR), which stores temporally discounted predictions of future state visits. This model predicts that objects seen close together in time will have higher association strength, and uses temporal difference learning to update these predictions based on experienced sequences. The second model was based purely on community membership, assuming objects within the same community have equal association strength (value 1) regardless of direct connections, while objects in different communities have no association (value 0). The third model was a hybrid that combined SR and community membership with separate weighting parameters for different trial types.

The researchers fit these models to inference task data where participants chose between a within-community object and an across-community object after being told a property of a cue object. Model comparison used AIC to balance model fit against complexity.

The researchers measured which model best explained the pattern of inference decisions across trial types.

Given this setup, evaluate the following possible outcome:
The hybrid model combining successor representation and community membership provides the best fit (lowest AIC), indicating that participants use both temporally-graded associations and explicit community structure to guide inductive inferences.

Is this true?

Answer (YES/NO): YES